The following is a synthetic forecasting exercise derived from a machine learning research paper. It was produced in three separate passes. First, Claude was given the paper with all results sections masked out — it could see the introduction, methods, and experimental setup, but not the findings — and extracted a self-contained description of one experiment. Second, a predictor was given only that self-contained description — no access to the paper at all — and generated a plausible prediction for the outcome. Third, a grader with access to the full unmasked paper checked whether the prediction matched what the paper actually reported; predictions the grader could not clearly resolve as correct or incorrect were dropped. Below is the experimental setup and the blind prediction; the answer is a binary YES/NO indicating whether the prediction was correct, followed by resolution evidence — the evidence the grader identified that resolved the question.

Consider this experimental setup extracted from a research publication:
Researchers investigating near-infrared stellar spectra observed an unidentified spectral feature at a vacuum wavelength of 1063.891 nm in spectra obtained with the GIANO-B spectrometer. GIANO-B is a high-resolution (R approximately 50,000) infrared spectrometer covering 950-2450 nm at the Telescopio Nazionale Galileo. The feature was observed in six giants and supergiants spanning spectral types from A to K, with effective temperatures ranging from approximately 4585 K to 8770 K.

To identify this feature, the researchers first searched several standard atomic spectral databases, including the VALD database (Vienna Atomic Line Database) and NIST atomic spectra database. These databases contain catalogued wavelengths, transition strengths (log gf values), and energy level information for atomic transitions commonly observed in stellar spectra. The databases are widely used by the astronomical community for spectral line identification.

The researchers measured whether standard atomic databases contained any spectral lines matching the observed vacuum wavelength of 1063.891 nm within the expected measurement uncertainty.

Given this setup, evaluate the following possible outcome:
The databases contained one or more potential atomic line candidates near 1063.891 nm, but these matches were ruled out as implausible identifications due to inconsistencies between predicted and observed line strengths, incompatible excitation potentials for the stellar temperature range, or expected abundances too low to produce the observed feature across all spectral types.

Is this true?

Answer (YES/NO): NO